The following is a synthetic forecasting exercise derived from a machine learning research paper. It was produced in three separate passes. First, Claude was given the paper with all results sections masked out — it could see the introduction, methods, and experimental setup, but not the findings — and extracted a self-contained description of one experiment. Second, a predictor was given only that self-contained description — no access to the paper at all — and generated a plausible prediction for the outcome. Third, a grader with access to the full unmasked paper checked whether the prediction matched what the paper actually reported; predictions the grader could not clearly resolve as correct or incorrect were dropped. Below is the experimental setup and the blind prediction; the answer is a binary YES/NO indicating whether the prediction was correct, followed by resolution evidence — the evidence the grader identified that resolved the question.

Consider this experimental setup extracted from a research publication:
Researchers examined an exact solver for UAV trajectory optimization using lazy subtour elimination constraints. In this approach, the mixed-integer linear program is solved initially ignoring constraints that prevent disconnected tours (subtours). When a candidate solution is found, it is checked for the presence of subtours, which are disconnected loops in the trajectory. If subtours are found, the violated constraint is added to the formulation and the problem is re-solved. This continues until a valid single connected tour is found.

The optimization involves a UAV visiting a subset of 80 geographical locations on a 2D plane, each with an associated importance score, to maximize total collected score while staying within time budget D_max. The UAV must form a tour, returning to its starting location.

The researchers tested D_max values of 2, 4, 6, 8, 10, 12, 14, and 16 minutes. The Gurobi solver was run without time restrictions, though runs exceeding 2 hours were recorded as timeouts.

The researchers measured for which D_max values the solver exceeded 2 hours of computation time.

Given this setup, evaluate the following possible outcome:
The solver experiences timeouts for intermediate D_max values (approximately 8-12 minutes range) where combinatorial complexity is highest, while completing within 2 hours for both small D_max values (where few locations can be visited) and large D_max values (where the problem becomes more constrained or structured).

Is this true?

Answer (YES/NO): NO